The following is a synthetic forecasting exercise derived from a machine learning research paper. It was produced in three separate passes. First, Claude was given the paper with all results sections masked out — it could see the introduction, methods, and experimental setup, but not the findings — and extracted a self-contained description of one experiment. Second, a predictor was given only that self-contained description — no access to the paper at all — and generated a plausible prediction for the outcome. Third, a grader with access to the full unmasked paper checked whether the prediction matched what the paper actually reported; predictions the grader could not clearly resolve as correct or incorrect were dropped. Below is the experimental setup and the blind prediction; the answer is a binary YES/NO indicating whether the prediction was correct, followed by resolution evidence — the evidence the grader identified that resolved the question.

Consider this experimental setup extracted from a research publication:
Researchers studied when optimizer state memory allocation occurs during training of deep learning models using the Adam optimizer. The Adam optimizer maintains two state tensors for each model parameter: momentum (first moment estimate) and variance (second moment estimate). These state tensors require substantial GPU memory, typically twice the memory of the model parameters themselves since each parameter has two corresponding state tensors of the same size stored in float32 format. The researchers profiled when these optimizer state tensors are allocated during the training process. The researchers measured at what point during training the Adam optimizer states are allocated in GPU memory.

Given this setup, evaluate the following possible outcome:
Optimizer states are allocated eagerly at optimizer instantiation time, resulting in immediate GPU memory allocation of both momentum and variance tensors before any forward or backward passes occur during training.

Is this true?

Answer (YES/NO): NO